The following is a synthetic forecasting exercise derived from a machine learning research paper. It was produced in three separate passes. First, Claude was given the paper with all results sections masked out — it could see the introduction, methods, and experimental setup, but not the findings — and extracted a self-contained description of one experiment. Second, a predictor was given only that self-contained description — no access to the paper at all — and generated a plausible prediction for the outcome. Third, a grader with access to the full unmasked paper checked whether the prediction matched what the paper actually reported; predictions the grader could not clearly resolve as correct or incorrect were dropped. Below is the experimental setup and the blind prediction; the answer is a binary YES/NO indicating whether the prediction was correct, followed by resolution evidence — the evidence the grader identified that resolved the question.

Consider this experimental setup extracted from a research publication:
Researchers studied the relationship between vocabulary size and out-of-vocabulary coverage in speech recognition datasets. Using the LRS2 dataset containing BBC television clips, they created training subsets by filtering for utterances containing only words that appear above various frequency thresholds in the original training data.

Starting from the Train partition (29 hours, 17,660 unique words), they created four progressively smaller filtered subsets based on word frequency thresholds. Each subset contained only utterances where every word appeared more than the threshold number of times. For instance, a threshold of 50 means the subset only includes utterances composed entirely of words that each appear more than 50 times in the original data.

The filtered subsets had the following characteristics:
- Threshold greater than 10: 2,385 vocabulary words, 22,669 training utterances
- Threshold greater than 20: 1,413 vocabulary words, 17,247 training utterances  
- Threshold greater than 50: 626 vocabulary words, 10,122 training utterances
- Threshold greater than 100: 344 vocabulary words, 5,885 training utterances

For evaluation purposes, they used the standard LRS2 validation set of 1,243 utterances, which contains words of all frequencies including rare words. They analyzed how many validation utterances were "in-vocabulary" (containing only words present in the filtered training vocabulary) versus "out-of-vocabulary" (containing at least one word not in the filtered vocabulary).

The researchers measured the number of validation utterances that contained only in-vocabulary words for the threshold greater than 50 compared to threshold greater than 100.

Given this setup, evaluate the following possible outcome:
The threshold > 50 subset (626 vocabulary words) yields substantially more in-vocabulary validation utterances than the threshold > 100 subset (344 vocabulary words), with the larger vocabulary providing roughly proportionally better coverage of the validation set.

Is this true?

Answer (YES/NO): NO